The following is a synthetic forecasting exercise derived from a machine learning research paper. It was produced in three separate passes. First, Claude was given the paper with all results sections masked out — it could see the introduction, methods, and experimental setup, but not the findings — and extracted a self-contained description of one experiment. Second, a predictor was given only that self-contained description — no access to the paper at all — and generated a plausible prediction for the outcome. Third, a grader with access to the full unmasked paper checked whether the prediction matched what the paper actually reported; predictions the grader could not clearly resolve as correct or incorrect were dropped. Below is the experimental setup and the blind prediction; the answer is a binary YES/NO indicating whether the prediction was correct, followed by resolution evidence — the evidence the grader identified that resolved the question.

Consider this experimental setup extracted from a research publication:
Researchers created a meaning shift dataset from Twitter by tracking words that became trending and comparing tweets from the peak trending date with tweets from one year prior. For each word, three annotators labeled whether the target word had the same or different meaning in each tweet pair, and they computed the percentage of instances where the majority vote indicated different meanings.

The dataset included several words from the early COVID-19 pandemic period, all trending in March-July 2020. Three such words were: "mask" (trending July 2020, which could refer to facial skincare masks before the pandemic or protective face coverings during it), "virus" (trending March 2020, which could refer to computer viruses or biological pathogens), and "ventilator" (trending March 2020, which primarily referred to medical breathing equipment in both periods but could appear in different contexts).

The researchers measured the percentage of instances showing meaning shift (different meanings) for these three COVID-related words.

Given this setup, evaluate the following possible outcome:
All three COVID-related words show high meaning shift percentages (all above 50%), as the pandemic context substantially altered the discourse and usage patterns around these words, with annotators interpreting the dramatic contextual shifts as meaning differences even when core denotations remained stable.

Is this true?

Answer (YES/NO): NO